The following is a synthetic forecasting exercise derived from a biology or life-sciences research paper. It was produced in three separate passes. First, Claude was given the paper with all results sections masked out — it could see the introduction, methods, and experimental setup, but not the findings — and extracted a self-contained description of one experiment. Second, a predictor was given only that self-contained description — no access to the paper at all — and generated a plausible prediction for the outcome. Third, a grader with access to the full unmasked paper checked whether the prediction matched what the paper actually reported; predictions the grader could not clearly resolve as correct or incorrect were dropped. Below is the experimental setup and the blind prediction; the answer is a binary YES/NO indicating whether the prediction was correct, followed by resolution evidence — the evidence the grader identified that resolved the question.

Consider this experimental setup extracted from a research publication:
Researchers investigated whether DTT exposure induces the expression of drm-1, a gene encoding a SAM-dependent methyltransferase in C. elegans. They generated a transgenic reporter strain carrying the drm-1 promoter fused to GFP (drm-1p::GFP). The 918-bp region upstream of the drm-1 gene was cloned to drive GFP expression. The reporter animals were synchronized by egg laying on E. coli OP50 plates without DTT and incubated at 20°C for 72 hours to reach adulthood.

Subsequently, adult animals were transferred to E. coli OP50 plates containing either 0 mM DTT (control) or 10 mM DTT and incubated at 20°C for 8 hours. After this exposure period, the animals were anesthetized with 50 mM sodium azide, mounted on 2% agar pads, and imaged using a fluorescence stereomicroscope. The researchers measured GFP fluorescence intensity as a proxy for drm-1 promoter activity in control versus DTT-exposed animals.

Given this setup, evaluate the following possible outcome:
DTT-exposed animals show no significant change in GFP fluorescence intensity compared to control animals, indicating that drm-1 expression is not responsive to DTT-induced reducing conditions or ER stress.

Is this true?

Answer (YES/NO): NO